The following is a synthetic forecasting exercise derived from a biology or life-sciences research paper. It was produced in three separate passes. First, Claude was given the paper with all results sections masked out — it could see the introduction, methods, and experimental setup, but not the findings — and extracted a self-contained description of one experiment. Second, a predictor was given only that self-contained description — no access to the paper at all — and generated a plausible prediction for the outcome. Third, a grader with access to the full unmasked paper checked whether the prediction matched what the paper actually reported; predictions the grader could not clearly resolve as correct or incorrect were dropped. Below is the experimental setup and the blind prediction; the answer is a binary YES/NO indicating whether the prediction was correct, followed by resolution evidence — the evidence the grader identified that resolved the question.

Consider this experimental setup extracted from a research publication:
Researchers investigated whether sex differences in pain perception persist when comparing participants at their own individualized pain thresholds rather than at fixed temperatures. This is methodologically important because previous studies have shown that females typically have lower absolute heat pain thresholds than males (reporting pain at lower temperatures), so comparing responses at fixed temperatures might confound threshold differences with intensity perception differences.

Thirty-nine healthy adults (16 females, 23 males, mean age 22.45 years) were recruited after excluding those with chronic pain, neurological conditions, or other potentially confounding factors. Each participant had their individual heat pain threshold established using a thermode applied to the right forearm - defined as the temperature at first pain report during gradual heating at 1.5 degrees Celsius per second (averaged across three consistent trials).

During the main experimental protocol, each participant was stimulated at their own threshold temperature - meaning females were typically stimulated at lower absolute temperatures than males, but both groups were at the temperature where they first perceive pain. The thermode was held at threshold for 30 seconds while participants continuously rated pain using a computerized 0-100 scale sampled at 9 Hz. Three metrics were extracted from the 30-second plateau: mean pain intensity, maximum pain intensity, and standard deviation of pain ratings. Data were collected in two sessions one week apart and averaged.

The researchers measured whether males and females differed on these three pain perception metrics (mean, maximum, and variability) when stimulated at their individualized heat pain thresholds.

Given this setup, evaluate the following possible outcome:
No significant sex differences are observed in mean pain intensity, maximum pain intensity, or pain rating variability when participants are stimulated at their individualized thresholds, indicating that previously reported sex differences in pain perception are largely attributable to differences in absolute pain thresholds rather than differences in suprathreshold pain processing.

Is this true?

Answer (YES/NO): NO